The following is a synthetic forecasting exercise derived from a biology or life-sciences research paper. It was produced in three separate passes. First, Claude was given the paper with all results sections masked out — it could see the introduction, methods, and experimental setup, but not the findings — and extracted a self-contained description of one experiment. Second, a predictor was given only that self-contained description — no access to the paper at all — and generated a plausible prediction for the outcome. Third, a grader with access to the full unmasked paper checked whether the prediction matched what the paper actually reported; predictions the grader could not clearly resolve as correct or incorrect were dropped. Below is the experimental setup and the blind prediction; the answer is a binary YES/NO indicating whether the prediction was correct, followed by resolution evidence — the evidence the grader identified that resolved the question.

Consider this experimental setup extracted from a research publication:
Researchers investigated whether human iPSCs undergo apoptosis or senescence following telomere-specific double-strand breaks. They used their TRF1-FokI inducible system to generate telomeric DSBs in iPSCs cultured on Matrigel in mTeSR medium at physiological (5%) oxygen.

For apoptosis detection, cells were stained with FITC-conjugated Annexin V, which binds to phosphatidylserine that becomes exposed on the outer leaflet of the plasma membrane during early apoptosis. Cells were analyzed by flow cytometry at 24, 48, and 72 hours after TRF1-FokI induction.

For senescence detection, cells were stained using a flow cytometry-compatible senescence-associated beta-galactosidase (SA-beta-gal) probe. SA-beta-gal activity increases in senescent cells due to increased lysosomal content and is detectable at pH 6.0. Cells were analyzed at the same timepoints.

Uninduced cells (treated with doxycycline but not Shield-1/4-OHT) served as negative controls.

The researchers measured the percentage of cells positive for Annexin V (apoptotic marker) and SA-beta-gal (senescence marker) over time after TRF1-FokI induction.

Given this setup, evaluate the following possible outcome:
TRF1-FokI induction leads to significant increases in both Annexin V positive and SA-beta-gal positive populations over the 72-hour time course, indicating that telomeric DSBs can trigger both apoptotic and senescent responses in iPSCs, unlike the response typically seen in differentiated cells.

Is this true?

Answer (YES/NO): NO